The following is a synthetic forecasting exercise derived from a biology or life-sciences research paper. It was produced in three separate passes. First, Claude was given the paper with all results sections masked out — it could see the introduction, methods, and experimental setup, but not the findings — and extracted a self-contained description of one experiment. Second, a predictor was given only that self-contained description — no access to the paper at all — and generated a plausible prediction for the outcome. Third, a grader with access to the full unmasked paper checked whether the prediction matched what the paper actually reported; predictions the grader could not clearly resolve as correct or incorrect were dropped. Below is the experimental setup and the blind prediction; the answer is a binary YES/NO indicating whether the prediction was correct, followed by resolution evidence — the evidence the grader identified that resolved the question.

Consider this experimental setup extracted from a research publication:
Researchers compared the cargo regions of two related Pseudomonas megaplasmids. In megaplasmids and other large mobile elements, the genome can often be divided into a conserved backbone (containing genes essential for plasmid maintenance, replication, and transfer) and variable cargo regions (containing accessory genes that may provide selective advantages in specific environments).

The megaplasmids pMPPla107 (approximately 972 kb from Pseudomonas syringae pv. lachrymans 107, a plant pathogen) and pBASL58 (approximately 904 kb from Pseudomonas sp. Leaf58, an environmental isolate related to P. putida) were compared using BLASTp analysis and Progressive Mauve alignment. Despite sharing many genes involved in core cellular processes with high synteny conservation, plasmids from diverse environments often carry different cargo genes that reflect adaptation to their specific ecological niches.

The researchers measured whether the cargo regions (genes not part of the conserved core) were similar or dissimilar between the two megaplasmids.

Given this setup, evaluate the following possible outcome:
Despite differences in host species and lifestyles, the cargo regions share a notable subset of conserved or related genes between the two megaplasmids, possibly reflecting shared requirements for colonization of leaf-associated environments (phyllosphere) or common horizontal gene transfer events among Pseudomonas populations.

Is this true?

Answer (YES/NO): NO